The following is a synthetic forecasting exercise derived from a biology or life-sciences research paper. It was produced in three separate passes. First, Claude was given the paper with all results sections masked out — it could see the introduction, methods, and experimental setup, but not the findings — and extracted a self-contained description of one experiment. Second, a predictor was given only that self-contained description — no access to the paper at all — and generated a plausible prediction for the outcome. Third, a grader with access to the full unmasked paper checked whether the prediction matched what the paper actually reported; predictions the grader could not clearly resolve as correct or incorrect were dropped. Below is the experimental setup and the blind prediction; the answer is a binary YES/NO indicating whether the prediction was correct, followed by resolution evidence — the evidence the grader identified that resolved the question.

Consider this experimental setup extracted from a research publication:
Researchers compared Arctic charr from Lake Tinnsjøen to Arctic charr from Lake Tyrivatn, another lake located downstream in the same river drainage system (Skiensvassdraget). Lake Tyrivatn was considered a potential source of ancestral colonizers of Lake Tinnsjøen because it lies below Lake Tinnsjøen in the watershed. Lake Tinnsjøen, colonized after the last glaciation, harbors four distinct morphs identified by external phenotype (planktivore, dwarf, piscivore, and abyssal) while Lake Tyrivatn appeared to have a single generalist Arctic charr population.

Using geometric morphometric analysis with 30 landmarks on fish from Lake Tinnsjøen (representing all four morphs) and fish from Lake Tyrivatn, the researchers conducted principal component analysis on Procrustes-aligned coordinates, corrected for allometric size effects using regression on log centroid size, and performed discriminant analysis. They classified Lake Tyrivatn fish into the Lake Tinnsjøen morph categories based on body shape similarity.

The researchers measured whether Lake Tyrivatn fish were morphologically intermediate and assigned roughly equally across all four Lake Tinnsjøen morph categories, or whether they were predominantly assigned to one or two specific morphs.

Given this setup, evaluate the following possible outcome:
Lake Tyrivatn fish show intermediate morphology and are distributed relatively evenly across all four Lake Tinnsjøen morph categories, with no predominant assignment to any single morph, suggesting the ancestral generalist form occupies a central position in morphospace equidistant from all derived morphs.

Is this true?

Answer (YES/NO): NO